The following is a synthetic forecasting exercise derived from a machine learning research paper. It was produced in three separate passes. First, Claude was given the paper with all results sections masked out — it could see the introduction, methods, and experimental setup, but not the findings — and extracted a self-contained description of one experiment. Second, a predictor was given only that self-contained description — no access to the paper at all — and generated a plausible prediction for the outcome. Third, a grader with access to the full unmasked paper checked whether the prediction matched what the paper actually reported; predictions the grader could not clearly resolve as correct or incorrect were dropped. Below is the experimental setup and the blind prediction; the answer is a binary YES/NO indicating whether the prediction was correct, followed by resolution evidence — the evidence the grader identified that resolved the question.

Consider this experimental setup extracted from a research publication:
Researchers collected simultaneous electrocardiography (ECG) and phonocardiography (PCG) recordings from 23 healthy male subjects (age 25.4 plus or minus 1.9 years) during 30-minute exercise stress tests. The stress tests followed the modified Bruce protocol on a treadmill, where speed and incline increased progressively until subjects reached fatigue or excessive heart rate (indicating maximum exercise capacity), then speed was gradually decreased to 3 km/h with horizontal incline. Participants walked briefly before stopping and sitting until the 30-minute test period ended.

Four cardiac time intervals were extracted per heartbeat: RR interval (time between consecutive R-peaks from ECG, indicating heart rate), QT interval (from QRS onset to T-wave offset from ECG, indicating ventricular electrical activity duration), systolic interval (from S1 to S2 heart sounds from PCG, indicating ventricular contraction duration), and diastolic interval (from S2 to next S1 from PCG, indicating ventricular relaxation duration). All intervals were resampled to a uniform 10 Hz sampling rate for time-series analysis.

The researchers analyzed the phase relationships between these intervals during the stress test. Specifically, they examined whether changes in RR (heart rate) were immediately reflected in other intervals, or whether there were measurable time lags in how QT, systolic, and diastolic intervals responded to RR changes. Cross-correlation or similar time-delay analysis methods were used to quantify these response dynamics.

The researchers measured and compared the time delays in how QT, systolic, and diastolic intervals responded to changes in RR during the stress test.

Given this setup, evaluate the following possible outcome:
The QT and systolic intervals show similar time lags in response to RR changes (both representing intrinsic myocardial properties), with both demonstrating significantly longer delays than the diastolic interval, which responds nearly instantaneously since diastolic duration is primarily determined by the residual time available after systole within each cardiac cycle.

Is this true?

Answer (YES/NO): NO